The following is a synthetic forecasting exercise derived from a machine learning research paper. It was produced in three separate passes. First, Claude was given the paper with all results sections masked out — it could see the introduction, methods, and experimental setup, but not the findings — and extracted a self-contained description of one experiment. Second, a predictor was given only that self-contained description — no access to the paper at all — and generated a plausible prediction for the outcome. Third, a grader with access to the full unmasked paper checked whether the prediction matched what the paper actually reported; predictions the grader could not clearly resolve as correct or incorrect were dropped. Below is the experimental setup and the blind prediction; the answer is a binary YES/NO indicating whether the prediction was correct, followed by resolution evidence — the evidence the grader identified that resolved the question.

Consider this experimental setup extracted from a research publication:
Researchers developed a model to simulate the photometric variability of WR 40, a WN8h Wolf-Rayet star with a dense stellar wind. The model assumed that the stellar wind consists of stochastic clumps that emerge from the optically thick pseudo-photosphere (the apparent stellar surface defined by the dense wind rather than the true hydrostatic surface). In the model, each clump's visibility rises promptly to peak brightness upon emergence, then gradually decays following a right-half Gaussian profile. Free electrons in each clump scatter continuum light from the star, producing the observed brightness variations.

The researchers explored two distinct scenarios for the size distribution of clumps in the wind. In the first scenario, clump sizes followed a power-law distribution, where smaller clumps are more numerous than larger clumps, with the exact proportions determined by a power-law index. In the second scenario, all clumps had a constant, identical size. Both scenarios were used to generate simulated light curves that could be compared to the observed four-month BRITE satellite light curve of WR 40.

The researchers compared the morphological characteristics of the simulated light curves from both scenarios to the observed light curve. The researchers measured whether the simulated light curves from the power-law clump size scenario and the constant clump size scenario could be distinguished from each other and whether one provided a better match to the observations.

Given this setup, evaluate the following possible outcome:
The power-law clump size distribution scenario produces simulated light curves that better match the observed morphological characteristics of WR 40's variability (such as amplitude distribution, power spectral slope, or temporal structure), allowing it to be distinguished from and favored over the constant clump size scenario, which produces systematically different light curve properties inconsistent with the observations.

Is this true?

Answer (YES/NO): NO